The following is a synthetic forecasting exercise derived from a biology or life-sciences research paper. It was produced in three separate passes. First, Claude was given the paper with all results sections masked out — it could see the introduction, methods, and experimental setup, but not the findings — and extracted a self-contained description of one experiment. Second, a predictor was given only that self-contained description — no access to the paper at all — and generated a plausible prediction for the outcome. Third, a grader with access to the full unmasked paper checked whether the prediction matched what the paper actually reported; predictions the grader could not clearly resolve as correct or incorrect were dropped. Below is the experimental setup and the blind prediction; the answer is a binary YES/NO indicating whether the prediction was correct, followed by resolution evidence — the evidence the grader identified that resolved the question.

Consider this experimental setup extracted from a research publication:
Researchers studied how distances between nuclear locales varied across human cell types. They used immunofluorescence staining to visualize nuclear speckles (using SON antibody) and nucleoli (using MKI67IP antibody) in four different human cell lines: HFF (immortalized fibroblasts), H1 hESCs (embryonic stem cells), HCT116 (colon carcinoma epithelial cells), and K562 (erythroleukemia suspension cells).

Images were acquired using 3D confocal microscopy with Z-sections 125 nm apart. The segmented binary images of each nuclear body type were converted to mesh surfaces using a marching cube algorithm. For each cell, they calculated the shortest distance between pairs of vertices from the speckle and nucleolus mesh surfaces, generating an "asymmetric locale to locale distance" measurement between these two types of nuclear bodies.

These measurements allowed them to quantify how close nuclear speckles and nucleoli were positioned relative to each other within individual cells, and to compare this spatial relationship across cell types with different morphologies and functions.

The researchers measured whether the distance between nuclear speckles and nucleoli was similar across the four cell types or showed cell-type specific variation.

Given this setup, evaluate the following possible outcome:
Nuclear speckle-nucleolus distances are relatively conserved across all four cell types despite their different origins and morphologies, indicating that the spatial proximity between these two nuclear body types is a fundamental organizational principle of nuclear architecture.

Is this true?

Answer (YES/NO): NO